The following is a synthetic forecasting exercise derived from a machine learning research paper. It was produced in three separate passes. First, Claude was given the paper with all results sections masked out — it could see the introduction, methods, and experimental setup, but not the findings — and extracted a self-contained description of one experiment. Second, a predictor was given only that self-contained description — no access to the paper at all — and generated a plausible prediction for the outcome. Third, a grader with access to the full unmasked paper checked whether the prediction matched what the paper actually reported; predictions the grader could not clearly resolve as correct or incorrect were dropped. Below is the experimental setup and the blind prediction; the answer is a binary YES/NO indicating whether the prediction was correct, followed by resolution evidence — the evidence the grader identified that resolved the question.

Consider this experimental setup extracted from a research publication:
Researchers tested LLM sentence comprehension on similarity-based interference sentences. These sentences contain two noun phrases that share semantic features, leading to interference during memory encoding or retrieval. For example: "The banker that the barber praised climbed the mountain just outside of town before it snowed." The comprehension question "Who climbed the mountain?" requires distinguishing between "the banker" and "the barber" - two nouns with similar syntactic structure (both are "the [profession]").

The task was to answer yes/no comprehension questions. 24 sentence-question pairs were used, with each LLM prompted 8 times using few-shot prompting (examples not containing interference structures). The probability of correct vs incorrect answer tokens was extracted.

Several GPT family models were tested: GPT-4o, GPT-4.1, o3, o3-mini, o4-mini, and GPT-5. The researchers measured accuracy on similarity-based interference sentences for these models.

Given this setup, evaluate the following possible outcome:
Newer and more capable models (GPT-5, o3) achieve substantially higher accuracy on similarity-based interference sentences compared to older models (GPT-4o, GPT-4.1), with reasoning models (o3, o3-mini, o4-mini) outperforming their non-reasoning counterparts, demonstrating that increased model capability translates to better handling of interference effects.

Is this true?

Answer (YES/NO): NO